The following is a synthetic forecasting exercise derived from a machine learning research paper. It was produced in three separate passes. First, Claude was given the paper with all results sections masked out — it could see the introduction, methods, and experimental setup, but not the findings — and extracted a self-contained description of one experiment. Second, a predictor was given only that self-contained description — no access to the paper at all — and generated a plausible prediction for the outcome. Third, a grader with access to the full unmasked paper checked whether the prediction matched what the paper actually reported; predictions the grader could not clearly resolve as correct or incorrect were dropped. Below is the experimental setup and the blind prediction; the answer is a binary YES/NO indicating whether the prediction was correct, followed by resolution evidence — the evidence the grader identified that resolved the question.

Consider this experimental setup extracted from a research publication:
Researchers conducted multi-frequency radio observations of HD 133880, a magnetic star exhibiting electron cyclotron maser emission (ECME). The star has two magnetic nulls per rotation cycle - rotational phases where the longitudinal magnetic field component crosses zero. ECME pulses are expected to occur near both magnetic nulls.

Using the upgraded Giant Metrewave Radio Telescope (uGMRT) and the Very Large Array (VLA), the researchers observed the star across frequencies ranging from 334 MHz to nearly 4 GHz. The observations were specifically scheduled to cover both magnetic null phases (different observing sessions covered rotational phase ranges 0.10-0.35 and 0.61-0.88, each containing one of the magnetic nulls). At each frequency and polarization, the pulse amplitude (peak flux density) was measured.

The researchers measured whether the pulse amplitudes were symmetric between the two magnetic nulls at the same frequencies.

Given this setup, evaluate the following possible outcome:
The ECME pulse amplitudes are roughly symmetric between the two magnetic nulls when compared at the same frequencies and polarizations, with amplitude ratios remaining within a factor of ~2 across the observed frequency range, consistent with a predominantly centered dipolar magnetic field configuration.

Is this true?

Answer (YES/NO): NO